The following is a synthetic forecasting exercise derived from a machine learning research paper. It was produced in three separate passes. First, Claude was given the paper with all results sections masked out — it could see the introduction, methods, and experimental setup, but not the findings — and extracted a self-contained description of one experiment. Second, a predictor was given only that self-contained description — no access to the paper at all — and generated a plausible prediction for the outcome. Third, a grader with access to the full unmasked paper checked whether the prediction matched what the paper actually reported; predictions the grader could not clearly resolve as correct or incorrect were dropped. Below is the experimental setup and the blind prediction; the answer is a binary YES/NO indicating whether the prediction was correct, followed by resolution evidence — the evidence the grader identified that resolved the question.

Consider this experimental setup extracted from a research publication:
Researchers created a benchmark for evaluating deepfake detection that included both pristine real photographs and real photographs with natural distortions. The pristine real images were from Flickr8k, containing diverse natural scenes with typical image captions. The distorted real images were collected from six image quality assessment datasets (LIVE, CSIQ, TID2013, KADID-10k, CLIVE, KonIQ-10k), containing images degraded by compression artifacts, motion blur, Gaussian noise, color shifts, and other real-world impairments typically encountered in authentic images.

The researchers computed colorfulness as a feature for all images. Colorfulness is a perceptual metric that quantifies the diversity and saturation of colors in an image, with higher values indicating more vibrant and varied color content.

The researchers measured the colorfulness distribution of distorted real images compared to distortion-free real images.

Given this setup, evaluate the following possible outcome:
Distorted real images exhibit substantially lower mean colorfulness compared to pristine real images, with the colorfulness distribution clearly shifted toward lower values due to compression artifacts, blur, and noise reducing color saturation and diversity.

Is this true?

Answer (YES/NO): YES